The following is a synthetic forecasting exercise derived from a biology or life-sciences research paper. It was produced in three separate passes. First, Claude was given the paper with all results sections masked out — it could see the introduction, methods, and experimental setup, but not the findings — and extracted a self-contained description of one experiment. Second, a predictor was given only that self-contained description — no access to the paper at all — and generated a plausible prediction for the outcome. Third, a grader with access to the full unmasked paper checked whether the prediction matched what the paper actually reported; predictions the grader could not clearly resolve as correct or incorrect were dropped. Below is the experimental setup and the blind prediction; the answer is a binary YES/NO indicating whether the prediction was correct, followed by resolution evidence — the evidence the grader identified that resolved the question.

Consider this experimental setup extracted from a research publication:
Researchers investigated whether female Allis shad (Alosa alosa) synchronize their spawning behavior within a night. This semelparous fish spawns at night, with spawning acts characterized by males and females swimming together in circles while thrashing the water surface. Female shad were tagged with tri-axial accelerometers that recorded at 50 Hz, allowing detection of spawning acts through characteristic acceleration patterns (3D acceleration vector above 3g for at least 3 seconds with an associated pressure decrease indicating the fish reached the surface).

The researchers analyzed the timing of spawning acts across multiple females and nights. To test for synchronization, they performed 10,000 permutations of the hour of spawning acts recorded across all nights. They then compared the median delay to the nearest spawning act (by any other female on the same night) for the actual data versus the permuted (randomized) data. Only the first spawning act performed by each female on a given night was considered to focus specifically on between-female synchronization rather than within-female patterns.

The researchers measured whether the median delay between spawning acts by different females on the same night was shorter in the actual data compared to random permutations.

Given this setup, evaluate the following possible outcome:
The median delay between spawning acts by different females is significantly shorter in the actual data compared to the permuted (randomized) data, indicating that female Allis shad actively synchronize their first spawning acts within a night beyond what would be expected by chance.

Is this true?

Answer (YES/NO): YES